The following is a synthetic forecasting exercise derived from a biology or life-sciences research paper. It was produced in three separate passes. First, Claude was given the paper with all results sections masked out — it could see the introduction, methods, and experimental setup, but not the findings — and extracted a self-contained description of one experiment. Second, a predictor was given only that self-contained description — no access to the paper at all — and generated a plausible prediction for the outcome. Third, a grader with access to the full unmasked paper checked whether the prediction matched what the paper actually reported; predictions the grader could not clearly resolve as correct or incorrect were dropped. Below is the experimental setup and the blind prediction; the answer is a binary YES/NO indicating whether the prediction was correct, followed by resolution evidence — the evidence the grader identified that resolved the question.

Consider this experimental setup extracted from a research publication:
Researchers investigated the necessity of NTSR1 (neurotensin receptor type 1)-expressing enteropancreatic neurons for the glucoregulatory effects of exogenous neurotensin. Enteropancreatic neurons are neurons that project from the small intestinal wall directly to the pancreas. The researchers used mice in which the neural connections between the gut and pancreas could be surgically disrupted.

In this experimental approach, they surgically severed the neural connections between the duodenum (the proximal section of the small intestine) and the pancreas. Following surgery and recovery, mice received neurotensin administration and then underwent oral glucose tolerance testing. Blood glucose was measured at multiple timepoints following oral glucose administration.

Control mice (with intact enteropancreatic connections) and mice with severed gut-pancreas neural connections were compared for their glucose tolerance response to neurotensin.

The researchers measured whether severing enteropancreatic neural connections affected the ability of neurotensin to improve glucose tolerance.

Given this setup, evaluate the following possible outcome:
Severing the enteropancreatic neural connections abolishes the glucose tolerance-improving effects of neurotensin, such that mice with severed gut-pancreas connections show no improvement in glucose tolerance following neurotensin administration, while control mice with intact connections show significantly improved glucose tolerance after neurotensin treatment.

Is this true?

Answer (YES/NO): YES